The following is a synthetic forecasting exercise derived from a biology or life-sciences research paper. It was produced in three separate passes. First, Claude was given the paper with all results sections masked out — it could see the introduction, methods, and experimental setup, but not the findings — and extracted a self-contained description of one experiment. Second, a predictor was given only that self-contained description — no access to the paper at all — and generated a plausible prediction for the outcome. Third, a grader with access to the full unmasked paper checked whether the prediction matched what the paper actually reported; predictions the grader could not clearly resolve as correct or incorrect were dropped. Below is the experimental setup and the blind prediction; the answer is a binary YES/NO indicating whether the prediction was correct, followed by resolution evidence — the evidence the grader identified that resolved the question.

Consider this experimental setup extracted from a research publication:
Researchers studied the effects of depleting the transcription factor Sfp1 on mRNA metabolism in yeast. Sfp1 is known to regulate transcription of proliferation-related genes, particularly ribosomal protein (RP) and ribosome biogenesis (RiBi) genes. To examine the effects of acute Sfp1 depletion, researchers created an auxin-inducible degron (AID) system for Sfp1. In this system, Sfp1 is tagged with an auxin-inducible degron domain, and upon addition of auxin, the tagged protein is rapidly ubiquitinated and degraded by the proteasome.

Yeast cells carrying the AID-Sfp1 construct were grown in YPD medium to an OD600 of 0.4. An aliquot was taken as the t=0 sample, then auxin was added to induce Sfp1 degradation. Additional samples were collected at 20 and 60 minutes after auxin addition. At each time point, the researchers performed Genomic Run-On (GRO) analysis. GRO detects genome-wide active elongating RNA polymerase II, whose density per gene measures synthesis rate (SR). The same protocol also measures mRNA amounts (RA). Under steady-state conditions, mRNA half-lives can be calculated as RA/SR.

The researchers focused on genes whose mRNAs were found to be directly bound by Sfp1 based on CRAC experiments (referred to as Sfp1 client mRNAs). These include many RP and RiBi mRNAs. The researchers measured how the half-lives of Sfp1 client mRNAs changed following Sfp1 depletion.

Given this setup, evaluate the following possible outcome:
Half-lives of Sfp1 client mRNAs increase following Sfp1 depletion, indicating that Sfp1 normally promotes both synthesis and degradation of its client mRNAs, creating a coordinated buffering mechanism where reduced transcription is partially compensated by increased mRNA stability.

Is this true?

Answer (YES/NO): NO